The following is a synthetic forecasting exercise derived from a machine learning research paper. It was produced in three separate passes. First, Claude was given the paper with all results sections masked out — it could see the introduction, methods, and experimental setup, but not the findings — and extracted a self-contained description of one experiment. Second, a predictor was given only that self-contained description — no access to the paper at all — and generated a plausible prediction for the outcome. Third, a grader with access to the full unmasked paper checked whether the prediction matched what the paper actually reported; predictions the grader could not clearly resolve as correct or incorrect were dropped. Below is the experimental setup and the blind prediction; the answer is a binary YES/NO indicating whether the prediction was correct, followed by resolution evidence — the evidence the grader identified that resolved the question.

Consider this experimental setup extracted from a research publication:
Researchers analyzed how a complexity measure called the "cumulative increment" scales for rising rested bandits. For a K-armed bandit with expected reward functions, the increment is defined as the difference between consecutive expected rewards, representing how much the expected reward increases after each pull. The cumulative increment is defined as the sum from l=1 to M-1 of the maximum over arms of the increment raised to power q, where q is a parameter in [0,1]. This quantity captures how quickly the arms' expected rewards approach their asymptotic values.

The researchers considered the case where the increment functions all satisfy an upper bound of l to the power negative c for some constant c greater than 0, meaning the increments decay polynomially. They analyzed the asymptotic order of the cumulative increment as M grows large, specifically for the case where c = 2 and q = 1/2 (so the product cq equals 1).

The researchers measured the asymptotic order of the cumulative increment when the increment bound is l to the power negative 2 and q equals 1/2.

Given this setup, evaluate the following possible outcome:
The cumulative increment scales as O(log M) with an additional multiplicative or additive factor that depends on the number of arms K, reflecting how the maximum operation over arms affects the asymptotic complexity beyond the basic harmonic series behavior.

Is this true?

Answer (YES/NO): NO